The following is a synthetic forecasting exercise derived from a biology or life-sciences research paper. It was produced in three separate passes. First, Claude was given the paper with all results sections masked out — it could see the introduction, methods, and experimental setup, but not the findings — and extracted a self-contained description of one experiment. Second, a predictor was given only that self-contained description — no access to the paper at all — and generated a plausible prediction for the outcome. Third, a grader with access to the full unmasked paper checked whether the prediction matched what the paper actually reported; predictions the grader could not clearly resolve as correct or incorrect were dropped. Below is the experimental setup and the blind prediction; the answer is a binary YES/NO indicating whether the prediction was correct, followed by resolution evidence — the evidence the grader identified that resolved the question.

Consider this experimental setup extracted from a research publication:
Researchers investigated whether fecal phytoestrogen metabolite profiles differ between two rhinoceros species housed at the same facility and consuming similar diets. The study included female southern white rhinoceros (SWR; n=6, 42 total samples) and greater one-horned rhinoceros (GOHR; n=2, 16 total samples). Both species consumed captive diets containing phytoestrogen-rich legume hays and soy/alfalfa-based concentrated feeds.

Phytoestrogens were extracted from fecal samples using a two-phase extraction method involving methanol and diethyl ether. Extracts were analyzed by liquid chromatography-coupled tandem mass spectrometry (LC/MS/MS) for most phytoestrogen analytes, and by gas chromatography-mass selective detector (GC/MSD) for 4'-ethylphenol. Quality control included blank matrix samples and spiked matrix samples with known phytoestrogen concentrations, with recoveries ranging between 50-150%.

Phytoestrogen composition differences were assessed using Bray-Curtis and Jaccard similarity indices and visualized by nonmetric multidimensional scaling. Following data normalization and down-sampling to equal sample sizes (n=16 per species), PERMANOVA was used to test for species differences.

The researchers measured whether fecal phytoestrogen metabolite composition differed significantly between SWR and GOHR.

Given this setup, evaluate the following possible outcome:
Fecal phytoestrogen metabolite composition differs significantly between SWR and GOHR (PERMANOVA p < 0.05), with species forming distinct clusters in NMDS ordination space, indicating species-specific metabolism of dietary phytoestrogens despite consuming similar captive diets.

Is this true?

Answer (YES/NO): NO